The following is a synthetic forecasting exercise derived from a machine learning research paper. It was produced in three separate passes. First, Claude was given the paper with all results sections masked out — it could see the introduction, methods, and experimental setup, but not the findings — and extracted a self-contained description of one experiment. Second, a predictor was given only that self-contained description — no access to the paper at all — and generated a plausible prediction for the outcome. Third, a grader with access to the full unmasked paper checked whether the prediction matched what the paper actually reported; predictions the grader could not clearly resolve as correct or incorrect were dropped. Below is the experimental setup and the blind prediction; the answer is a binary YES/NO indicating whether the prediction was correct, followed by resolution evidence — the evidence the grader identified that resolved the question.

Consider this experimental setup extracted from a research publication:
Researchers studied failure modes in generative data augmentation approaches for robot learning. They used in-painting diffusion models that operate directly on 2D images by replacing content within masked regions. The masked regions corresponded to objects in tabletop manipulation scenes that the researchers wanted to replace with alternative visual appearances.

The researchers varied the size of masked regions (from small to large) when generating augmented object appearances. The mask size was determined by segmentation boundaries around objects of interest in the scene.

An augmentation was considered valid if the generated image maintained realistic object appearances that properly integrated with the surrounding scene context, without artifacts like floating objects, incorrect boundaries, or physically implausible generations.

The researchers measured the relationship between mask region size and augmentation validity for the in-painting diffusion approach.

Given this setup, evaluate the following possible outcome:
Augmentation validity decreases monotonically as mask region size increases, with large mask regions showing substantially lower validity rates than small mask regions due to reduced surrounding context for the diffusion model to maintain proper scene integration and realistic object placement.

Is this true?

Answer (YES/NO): NO